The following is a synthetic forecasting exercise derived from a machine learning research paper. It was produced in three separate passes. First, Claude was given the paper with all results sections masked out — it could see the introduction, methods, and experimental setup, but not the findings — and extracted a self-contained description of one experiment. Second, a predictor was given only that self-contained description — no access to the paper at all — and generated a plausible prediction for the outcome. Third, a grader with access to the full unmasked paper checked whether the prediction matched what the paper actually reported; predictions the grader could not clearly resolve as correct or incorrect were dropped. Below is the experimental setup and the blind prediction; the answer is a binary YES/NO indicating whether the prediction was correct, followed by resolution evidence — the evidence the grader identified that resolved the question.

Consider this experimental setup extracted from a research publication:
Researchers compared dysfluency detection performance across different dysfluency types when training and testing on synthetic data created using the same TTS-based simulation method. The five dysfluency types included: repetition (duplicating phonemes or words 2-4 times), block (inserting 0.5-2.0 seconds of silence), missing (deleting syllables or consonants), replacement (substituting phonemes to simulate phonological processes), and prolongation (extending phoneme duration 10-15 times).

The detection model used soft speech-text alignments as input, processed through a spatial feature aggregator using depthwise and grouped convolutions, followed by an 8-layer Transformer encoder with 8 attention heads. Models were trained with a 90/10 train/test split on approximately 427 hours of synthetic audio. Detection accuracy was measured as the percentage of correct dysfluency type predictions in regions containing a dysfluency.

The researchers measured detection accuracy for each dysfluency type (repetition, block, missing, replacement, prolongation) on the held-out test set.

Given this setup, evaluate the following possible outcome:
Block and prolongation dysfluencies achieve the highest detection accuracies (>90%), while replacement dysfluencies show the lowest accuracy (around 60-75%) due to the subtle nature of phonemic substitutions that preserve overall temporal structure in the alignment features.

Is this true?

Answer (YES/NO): NO